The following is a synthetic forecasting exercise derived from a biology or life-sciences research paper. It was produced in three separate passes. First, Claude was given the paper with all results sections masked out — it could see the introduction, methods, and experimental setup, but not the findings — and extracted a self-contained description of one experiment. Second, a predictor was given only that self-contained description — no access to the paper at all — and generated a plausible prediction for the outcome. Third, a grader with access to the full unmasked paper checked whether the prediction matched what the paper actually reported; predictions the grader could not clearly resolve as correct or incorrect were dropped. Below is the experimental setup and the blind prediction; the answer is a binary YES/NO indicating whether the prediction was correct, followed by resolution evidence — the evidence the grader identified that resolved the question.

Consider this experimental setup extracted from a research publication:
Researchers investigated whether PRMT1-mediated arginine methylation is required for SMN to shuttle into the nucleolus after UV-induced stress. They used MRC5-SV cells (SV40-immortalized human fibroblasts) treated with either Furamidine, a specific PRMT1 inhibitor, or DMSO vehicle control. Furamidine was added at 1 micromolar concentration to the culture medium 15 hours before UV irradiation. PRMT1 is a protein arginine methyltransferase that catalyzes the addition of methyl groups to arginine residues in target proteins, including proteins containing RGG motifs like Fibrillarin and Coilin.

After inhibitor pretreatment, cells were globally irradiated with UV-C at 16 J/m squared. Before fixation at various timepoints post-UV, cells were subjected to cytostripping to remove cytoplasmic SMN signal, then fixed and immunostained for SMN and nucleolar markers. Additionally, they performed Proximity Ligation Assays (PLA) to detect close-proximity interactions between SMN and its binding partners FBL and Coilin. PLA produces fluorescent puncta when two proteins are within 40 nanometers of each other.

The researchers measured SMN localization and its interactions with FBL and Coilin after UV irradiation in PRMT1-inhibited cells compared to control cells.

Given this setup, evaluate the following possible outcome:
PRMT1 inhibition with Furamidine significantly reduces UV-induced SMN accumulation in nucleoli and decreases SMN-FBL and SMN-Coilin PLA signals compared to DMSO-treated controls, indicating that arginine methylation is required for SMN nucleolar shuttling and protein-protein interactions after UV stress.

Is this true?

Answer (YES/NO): NO